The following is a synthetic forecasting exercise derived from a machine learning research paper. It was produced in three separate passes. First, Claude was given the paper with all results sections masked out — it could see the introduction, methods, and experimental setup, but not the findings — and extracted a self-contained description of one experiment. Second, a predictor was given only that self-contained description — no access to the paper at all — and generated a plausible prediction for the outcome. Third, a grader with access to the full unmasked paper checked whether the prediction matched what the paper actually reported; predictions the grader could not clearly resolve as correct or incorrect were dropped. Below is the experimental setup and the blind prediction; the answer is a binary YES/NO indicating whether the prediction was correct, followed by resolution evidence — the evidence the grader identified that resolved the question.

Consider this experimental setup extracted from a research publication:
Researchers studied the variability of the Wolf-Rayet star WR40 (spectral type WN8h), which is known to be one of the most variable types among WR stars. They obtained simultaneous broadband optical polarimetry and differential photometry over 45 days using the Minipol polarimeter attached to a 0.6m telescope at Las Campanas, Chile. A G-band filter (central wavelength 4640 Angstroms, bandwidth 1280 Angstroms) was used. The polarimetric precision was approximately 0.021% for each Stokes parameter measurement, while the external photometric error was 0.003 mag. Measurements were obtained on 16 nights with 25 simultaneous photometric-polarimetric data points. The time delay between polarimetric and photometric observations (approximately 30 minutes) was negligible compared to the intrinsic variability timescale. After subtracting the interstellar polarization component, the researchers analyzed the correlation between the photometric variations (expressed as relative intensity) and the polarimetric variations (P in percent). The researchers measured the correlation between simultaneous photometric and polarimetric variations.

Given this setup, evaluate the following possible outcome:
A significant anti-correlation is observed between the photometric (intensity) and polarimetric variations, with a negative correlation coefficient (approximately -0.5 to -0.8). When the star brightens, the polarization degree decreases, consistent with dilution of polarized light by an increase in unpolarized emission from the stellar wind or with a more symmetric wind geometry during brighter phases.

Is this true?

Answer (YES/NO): NO